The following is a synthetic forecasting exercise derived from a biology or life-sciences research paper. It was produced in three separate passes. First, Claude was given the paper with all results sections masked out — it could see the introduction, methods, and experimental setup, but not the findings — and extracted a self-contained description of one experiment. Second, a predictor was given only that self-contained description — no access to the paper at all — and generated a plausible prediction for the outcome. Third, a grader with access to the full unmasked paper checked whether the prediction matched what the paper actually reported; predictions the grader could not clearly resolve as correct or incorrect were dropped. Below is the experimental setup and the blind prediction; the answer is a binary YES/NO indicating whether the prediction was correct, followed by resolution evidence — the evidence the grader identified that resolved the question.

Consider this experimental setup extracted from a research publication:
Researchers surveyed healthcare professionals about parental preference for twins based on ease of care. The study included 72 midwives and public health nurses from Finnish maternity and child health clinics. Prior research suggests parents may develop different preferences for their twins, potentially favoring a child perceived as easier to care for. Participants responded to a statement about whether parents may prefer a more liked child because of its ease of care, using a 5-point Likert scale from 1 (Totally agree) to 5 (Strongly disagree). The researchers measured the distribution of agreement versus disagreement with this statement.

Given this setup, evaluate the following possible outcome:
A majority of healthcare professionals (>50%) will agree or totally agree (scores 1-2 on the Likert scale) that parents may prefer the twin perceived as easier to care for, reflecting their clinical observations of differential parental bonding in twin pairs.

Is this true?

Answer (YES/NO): YES